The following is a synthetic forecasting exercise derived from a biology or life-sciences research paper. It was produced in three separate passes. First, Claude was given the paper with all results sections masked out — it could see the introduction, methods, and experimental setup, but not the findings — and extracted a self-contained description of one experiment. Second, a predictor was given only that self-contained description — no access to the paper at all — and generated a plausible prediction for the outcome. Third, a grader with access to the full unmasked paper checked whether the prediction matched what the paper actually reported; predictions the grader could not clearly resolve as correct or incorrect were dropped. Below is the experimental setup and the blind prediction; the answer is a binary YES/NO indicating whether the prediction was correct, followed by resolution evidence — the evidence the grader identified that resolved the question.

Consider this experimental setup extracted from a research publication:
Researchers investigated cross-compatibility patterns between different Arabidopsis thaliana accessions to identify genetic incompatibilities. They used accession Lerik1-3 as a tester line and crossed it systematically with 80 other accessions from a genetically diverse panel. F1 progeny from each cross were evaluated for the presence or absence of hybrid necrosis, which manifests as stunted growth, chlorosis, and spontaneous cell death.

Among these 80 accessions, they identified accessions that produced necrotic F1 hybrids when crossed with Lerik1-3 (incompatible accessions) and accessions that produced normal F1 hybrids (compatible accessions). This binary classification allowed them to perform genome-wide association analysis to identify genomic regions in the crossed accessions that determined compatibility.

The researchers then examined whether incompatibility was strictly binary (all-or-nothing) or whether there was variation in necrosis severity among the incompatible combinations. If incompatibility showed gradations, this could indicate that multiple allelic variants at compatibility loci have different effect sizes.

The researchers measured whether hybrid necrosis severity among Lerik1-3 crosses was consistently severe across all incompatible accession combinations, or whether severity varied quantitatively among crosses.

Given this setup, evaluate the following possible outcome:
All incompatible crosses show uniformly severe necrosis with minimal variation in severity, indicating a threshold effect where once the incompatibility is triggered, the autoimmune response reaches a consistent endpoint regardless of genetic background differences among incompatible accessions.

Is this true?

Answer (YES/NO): NO